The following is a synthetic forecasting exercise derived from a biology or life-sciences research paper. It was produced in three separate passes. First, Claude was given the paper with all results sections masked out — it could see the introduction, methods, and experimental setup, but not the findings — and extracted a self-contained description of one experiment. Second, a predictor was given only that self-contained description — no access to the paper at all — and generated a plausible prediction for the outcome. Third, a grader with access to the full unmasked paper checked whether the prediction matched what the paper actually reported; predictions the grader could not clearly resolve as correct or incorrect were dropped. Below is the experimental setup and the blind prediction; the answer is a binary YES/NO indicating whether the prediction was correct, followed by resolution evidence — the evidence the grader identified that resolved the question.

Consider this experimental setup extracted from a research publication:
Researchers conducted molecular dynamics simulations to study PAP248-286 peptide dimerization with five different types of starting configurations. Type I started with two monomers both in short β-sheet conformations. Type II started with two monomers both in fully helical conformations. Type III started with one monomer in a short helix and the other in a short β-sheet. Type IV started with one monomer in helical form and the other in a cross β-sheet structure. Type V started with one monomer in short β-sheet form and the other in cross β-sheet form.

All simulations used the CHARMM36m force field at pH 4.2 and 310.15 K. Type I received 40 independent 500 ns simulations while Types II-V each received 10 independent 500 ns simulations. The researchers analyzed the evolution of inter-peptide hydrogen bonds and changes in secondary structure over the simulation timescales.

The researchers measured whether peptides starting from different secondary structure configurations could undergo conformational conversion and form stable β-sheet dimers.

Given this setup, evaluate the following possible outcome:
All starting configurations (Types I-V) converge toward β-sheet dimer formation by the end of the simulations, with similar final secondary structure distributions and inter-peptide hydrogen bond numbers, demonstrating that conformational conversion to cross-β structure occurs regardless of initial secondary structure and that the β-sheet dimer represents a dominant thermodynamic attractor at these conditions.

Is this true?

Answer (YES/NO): NO